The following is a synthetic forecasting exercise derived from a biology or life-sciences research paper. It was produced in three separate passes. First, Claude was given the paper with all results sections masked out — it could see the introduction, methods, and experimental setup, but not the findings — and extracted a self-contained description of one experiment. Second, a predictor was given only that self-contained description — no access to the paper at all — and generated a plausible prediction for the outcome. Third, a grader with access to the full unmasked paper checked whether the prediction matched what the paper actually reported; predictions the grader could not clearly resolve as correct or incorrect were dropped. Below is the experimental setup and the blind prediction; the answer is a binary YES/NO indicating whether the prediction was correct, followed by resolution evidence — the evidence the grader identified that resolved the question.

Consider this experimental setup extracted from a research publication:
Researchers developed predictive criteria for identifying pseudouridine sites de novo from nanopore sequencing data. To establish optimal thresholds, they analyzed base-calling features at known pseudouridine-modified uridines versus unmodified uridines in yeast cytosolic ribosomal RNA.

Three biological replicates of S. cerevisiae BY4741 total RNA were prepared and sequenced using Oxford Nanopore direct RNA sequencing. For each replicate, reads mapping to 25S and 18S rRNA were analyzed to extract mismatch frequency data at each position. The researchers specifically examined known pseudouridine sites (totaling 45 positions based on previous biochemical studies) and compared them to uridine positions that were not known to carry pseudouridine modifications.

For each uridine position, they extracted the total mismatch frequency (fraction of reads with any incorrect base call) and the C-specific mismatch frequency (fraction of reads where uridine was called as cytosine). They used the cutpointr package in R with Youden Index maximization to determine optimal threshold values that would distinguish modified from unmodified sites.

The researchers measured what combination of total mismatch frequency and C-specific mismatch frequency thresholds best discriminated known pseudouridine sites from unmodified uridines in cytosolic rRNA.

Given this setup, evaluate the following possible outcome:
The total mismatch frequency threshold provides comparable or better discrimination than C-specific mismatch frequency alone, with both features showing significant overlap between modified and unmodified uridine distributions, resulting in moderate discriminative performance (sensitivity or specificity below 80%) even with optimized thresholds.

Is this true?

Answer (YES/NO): NO